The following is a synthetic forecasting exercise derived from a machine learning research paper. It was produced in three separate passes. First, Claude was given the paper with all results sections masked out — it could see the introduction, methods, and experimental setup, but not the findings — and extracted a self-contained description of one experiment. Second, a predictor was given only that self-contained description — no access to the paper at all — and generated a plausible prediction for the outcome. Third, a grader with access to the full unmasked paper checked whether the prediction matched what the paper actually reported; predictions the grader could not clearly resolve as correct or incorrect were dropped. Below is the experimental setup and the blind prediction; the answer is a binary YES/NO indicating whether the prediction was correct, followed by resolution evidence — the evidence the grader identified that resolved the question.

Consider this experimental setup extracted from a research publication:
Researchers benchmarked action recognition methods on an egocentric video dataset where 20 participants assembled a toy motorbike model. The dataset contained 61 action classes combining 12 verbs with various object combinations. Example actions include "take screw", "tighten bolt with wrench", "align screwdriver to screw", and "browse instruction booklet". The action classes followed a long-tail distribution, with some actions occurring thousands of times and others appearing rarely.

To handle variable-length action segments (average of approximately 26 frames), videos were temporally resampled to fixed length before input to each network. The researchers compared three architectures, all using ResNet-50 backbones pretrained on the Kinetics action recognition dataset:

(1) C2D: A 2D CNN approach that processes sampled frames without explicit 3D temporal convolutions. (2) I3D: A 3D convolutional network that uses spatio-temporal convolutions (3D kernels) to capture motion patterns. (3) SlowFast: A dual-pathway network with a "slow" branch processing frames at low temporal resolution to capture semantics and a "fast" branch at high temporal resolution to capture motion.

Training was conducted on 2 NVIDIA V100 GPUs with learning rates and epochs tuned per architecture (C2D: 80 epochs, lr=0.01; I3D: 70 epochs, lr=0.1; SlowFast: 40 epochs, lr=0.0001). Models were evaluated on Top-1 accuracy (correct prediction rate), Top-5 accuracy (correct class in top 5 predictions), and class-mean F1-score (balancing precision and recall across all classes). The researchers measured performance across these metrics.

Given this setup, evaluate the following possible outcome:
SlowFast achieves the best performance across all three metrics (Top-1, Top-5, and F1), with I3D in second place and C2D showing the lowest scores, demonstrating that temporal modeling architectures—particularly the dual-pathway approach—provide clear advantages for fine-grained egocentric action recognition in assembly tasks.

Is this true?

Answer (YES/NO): NO